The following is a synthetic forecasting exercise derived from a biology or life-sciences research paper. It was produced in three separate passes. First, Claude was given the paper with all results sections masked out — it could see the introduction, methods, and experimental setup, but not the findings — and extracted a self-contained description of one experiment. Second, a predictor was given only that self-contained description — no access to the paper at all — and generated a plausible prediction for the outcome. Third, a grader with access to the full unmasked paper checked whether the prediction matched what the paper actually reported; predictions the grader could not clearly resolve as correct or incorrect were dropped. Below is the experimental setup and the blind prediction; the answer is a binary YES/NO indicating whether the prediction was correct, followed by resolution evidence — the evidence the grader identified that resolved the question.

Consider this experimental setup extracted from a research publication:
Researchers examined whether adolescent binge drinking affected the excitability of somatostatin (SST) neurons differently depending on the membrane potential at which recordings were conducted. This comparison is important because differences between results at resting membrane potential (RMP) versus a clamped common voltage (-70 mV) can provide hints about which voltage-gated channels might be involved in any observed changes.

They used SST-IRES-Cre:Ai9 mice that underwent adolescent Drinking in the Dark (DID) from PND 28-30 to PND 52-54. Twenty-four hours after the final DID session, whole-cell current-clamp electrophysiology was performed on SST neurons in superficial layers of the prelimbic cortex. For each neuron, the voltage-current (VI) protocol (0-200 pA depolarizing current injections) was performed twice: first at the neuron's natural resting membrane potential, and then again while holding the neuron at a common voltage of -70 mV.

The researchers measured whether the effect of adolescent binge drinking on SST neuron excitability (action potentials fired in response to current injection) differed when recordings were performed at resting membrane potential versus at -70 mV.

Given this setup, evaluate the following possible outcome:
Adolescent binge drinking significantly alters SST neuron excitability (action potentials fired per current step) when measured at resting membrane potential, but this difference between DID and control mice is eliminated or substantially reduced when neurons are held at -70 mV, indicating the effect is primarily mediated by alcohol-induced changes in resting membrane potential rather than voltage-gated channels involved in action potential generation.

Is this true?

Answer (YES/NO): NO